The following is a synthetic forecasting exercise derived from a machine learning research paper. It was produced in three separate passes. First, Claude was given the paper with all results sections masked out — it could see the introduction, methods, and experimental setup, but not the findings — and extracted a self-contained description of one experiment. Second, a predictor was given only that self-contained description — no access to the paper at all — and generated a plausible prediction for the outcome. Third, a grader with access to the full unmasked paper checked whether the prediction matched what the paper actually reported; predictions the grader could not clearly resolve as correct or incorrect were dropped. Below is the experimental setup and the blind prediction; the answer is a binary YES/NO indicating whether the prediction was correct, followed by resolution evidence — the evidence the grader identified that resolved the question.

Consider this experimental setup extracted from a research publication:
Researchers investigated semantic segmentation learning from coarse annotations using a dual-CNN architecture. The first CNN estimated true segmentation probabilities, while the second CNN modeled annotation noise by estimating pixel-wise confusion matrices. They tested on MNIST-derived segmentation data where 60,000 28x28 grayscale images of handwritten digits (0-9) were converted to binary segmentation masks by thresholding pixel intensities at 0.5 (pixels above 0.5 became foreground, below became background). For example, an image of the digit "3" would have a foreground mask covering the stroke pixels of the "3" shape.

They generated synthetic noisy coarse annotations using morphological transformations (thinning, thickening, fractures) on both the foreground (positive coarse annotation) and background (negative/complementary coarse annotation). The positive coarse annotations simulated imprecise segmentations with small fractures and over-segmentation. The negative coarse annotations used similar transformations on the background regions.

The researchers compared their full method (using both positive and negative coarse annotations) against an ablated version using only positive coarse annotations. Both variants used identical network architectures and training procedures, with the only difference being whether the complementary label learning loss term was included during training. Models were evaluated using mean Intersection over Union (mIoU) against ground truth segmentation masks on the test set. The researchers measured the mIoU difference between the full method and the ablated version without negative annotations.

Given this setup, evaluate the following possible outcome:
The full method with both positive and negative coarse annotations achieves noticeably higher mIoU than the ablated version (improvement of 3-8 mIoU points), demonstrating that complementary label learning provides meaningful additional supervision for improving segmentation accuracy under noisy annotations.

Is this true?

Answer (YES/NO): YES